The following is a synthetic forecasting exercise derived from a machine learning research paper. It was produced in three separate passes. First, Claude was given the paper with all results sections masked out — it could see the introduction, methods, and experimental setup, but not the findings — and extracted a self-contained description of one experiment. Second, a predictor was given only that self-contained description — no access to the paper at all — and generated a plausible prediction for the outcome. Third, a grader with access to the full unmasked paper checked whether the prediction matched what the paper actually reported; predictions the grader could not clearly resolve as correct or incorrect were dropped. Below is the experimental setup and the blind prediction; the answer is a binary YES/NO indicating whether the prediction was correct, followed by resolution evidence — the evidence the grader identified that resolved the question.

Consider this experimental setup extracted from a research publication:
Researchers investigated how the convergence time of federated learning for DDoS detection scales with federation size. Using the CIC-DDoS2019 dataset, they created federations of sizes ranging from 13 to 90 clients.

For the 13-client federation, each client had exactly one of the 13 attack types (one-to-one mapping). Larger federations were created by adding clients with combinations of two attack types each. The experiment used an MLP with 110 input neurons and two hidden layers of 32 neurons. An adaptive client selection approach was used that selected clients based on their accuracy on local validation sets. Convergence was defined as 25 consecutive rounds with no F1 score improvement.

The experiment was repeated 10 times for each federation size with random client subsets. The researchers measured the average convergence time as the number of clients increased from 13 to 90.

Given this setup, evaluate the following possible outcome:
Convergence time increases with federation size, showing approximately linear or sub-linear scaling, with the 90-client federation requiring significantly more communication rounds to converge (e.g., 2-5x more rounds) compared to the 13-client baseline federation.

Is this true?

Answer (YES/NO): NO